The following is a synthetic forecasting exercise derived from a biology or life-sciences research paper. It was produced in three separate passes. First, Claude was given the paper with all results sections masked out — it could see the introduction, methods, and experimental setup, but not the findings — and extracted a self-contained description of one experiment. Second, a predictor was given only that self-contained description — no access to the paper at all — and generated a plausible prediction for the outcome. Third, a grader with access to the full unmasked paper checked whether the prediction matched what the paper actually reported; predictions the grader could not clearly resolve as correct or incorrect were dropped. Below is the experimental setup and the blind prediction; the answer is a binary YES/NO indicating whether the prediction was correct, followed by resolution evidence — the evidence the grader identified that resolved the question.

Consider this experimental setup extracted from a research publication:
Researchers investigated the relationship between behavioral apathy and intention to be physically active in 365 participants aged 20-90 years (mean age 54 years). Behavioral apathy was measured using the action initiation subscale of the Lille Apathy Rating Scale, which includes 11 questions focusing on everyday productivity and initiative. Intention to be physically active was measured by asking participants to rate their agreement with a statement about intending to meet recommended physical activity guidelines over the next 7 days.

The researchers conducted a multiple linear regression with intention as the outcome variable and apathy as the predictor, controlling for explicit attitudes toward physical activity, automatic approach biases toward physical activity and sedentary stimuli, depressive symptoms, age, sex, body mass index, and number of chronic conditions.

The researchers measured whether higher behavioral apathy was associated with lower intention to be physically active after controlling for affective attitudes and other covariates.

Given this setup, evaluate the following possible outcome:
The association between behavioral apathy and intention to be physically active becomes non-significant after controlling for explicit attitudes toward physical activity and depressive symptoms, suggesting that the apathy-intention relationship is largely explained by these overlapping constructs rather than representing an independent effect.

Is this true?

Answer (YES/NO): YES